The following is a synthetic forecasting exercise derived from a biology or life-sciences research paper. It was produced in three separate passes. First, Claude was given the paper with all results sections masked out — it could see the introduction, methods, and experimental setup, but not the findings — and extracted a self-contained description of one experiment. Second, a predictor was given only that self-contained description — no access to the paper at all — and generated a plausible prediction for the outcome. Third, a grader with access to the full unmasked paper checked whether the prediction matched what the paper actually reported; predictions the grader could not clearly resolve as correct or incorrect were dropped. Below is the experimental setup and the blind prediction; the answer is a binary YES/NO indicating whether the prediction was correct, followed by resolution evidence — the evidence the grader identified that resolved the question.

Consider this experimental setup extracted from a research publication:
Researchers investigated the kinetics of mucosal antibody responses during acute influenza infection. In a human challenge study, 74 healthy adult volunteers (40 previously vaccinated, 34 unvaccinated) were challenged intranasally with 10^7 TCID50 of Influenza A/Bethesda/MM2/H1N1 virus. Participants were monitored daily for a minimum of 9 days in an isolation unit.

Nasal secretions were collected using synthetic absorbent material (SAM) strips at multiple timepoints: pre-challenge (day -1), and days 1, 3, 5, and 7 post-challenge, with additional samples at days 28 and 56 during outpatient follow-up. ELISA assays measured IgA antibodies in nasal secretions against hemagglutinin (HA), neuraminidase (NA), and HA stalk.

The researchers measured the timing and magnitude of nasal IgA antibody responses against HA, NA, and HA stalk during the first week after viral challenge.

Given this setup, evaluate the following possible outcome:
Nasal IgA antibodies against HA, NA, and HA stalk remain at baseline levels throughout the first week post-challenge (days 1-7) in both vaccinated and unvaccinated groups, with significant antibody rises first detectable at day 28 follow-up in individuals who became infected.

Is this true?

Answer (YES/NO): NO